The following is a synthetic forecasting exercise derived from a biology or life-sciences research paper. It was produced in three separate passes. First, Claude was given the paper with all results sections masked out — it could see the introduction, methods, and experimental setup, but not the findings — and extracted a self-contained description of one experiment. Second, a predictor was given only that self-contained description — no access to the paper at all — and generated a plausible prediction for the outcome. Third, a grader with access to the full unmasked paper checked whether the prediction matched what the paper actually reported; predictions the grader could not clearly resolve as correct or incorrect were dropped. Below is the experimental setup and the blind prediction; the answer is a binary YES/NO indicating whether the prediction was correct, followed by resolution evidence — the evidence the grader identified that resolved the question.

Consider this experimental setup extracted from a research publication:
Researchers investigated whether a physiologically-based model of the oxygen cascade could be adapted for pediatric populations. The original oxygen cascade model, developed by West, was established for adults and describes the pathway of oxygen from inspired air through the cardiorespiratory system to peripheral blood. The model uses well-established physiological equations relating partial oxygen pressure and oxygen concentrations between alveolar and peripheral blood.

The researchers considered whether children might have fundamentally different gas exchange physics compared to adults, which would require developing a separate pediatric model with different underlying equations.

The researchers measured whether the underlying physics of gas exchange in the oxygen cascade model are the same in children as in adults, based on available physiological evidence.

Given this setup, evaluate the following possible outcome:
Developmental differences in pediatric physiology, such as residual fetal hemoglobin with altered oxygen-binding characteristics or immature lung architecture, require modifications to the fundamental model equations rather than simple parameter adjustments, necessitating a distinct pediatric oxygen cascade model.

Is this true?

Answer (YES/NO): NO